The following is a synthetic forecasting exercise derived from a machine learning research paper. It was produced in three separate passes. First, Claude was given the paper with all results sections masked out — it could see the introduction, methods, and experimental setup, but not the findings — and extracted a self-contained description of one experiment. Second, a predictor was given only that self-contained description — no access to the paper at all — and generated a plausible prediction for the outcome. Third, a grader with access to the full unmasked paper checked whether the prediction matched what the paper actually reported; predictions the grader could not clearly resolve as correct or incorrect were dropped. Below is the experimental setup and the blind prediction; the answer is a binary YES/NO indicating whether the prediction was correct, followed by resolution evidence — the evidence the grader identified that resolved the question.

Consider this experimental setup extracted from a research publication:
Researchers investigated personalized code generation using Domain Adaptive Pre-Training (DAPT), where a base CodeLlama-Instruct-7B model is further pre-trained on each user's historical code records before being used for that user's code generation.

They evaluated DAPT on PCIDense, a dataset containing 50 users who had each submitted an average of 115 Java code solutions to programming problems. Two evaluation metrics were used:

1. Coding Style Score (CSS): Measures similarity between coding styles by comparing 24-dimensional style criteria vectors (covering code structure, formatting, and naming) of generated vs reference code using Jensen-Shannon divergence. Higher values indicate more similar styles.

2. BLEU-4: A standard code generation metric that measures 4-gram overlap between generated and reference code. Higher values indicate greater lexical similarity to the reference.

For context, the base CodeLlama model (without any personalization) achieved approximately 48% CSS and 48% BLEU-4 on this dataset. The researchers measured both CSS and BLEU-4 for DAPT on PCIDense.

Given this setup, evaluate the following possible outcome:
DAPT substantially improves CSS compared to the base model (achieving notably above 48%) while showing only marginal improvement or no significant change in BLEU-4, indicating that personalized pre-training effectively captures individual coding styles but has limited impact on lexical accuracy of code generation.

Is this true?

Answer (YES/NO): NO